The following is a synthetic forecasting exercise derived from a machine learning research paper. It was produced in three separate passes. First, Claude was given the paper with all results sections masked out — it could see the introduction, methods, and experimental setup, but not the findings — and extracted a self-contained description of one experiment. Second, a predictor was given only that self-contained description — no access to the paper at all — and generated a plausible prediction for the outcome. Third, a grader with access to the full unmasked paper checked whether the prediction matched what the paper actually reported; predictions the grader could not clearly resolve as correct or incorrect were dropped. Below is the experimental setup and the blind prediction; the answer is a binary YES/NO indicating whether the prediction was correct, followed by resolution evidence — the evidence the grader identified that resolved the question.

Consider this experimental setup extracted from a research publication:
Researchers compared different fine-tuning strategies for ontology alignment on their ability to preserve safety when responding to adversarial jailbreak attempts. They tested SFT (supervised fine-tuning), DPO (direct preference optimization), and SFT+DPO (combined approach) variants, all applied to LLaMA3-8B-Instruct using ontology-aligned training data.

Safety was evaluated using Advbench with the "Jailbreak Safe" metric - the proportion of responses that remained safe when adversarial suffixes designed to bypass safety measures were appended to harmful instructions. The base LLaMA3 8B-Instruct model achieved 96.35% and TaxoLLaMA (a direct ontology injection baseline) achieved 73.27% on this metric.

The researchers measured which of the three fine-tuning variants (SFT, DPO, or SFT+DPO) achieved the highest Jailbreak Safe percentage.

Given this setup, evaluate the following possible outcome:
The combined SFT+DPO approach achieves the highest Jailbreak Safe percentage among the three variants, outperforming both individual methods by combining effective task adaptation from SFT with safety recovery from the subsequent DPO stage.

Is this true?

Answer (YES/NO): NO